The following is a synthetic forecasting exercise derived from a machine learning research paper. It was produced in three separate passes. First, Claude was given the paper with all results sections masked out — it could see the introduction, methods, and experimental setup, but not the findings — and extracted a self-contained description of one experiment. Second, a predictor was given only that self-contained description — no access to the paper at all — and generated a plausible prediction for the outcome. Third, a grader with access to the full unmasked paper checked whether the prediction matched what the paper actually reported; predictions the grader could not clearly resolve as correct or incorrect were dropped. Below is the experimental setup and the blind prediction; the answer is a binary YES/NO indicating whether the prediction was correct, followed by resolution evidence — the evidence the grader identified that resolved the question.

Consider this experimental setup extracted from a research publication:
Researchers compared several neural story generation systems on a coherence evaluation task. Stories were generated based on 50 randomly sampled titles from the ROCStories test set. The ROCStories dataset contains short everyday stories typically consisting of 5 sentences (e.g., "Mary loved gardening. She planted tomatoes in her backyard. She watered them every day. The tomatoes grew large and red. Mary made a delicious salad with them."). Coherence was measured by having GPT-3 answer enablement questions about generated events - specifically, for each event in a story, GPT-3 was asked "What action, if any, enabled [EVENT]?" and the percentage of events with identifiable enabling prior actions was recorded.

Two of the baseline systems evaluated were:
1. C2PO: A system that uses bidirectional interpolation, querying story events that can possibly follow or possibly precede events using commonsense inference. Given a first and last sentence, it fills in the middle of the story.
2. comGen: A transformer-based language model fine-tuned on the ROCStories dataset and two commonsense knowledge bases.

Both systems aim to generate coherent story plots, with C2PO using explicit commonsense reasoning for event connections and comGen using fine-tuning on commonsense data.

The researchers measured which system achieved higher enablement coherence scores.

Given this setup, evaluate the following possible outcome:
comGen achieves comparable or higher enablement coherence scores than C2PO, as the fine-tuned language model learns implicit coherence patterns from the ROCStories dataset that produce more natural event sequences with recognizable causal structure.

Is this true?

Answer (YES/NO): YES